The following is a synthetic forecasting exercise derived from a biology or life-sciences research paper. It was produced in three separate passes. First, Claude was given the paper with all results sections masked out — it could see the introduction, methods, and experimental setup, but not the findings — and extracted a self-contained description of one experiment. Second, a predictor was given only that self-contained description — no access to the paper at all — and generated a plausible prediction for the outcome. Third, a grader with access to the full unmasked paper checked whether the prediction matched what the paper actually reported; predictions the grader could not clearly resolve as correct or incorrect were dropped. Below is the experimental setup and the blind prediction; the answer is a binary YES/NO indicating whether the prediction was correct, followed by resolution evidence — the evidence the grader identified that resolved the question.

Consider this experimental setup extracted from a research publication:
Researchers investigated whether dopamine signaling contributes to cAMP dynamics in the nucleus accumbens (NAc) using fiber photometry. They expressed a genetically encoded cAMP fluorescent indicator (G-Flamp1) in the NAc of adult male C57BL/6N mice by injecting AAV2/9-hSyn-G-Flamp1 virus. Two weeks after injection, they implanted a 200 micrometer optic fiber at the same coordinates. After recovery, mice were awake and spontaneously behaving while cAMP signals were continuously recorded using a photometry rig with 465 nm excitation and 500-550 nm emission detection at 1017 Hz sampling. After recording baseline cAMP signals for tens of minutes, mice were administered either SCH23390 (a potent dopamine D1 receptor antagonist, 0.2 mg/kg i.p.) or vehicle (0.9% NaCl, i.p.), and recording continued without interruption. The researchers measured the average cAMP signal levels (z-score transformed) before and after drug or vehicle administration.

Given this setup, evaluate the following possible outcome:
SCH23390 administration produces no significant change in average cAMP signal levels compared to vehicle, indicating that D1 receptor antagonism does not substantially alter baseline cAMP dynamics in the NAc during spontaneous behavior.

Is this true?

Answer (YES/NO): NO